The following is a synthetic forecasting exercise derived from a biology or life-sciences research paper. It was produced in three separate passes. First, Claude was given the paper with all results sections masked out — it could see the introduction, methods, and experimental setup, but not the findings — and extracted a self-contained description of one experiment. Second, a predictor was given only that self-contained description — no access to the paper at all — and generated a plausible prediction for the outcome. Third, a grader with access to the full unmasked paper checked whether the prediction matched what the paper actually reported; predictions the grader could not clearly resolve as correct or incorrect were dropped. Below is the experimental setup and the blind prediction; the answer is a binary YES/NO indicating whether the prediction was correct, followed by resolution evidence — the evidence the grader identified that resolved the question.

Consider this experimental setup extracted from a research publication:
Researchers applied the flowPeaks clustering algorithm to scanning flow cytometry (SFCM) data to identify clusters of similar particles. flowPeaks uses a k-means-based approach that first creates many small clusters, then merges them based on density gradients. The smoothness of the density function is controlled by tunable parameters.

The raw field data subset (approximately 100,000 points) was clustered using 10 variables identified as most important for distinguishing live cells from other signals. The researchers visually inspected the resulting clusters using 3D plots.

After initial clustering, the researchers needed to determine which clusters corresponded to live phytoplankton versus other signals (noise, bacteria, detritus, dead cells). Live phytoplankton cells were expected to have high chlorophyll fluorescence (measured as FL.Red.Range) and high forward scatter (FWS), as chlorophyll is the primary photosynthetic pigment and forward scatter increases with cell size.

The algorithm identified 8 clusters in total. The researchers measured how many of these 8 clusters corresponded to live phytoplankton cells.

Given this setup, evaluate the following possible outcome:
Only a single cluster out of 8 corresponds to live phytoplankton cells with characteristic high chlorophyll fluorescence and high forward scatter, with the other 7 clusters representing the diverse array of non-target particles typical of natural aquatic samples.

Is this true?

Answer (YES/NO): NO